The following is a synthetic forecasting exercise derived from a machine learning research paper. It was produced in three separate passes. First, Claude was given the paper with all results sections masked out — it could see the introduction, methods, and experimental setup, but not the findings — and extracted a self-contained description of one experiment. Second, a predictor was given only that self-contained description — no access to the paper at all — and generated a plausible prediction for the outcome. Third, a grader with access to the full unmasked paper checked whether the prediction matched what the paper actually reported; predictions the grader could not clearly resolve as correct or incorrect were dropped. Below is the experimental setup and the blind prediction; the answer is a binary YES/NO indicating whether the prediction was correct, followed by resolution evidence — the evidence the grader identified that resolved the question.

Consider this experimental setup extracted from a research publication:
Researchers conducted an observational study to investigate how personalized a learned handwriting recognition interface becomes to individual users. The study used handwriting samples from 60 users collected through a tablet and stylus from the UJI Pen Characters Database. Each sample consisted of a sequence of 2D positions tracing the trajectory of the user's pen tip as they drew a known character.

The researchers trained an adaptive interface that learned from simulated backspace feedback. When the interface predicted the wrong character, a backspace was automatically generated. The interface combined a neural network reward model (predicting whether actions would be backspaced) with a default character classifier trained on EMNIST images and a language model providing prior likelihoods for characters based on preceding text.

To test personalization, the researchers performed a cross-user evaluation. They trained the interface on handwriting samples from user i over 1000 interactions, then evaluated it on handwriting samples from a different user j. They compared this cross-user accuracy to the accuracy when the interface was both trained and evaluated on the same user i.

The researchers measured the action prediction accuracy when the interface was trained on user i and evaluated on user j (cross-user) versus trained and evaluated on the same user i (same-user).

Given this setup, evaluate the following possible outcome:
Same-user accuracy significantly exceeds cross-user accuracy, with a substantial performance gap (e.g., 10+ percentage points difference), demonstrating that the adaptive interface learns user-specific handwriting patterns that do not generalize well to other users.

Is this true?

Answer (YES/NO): YES